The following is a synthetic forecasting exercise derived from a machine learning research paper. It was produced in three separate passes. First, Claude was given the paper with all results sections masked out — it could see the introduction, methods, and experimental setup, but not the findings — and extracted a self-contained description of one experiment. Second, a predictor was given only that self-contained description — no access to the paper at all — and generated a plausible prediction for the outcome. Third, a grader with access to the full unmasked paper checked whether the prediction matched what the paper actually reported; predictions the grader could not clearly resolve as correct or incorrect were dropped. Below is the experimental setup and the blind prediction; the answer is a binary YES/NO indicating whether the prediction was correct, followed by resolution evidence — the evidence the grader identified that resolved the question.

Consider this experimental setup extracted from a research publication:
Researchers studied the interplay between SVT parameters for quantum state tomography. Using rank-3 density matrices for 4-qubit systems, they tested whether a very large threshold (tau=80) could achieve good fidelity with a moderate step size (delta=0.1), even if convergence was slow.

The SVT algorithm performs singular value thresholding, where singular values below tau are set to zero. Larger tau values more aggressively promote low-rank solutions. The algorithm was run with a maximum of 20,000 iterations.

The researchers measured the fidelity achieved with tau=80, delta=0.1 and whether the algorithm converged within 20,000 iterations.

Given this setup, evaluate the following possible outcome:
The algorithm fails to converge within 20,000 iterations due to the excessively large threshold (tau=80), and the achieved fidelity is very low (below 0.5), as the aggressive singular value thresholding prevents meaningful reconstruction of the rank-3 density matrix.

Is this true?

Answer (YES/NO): NO